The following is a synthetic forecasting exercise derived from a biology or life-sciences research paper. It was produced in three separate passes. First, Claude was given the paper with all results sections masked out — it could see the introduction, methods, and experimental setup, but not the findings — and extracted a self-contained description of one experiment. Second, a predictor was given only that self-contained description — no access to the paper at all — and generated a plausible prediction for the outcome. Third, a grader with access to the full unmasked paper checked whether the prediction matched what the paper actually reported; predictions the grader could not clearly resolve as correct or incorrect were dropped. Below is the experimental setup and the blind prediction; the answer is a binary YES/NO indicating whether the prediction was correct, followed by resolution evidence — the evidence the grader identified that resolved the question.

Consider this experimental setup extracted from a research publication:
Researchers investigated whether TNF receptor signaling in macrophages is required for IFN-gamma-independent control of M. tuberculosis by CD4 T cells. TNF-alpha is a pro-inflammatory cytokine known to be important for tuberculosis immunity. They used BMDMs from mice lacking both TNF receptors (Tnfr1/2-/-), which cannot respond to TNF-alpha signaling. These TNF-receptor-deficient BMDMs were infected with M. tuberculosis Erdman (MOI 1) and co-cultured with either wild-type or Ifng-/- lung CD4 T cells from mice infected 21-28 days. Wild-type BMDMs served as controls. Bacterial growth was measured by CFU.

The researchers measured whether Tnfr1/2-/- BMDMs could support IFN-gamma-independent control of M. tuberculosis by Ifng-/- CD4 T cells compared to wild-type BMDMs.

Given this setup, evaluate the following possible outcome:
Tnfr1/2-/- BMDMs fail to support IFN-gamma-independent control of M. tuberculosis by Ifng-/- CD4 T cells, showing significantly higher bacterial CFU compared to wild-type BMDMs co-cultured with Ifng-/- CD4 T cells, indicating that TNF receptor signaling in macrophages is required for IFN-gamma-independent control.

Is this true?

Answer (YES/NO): NO